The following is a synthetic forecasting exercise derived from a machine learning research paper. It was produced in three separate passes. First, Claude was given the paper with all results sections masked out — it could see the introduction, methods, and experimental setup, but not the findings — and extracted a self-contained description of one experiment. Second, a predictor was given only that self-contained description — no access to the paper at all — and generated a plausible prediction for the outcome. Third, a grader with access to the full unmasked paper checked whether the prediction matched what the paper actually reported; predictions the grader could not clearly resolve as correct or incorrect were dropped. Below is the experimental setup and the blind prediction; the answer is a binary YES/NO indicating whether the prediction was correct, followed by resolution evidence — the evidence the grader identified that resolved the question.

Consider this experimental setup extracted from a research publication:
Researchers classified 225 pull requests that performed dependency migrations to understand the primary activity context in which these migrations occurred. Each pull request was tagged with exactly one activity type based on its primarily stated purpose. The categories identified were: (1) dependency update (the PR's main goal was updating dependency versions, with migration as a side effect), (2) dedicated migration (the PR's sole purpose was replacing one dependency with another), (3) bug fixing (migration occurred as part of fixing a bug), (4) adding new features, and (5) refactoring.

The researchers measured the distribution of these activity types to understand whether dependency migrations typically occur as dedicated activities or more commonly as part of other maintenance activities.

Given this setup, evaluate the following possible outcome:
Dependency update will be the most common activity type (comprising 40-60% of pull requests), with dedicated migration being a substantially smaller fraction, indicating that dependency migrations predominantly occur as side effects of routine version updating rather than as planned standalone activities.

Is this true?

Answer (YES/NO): YES